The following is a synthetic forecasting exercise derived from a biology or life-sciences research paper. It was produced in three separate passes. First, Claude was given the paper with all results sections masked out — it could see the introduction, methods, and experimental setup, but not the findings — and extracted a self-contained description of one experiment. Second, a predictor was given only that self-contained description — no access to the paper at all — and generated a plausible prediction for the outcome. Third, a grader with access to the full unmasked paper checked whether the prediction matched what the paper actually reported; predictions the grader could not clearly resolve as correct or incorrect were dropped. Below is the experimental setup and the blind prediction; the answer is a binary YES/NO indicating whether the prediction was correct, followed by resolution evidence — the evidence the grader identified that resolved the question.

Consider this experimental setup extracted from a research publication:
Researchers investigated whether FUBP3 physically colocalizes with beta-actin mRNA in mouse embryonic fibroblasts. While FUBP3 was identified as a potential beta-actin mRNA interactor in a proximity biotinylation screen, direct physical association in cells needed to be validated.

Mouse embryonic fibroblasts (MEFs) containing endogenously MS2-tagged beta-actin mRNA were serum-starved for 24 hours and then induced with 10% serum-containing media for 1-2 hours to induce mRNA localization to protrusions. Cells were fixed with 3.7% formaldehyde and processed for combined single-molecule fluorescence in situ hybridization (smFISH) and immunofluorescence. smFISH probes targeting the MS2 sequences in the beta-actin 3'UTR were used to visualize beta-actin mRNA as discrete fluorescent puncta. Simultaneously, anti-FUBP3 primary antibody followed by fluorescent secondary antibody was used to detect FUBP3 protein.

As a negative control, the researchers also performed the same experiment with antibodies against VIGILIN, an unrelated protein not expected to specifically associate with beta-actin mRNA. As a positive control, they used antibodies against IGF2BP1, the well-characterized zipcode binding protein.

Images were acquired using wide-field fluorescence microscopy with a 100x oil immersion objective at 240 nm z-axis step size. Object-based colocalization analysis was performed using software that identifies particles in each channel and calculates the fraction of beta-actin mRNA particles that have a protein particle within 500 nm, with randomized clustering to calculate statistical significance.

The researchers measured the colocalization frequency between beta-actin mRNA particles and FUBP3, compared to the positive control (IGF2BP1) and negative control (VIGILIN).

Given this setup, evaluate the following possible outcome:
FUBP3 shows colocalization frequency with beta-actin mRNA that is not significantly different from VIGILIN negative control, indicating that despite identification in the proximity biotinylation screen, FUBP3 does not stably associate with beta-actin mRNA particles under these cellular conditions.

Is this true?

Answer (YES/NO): NO